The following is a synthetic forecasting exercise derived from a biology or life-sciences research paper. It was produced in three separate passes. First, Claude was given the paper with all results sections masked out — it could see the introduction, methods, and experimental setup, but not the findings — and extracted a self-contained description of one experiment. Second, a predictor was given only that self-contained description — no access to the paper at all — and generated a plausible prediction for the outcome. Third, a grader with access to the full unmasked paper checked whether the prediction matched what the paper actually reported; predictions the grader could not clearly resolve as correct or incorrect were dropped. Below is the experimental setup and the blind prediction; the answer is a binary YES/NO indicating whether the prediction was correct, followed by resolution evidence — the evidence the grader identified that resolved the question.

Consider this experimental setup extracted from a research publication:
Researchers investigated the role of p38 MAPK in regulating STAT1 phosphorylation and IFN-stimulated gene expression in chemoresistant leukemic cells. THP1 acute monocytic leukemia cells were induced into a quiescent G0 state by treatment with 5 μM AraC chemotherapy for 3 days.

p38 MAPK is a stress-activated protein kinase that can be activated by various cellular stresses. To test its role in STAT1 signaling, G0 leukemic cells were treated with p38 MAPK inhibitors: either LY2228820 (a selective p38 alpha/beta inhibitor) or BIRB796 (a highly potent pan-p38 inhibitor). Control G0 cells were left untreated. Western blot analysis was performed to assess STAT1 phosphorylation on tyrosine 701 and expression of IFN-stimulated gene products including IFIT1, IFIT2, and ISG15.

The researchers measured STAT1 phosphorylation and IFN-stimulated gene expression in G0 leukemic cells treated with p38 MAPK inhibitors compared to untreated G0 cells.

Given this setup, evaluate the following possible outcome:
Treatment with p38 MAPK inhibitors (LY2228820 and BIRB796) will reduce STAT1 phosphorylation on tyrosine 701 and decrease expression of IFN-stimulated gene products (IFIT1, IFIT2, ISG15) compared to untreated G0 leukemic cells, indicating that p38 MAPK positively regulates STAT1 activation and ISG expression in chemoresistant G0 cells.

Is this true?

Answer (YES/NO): YES